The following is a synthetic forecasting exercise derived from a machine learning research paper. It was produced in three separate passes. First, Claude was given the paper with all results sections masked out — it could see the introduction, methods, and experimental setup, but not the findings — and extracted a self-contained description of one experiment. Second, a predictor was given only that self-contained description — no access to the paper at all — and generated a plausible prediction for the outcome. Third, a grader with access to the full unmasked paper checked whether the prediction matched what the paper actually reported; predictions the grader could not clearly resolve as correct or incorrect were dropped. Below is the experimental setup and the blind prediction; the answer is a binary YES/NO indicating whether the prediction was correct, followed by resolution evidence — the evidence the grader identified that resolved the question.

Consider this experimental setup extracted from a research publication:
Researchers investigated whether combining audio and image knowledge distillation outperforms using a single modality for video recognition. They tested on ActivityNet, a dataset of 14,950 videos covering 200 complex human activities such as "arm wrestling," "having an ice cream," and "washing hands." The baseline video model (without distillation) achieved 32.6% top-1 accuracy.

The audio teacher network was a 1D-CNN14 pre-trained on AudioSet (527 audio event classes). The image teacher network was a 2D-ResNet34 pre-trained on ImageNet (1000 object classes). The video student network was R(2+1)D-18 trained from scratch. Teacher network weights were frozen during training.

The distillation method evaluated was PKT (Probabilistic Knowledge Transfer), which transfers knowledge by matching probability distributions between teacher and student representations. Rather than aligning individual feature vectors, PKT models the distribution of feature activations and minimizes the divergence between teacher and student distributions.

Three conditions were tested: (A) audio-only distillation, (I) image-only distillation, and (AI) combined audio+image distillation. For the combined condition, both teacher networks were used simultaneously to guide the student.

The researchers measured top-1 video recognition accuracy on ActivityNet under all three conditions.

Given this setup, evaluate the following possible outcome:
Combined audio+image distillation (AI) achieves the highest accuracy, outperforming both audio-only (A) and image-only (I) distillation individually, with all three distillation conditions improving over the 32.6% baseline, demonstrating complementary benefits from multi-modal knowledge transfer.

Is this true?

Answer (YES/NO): NO